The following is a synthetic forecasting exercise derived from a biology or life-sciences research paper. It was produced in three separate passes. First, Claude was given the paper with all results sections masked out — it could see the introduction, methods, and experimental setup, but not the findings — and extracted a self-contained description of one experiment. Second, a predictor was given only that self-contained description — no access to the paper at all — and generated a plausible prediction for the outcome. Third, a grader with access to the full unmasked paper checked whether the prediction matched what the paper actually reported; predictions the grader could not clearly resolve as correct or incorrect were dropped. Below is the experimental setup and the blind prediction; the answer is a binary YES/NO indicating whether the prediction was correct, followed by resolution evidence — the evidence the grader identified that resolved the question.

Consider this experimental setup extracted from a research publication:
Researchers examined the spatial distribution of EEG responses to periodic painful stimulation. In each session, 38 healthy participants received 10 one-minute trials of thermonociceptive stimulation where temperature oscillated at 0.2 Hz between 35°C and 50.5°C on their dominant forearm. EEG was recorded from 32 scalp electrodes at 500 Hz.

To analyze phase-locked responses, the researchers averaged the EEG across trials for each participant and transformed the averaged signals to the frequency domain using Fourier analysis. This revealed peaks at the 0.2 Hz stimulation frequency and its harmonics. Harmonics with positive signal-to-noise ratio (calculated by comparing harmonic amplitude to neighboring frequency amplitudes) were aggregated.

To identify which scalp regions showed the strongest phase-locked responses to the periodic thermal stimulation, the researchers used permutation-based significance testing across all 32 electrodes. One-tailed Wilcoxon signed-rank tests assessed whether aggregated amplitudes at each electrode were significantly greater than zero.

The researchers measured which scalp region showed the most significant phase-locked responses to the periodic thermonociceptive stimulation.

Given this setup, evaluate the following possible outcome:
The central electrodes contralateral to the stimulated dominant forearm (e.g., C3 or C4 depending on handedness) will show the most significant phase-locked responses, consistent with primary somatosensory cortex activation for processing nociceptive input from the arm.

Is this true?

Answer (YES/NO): NO